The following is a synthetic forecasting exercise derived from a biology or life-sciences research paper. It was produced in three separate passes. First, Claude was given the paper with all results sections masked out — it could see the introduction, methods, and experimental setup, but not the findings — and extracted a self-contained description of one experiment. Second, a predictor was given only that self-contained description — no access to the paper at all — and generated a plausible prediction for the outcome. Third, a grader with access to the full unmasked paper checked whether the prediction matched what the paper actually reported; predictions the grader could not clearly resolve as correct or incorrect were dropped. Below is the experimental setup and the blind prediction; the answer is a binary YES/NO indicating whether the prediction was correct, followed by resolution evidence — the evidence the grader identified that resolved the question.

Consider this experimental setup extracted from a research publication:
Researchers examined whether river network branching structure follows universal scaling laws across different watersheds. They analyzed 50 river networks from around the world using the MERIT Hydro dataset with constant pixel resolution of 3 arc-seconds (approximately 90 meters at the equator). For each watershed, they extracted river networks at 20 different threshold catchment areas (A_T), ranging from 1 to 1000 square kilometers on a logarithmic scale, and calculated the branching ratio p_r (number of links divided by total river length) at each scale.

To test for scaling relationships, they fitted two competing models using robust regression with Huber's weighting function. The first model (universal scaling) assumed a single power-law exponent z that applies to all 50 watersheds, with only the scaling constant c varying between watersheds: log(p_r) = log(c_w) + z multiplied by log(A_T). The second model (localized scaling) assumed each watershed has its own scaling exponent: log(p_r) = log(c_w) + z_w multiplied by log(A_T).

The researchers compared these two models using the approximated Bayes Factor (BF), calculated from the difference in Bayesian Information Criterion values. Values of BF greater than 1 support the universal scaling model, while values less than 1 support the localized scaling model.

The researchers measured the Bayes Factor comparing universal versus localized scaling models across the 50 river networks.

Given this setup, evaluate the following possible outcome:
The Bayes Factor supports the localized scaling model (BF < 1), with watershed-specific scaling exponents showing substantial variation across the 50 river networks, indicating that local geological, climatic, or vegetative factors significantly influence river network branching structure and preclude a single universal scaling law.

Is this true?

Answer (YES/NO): NO